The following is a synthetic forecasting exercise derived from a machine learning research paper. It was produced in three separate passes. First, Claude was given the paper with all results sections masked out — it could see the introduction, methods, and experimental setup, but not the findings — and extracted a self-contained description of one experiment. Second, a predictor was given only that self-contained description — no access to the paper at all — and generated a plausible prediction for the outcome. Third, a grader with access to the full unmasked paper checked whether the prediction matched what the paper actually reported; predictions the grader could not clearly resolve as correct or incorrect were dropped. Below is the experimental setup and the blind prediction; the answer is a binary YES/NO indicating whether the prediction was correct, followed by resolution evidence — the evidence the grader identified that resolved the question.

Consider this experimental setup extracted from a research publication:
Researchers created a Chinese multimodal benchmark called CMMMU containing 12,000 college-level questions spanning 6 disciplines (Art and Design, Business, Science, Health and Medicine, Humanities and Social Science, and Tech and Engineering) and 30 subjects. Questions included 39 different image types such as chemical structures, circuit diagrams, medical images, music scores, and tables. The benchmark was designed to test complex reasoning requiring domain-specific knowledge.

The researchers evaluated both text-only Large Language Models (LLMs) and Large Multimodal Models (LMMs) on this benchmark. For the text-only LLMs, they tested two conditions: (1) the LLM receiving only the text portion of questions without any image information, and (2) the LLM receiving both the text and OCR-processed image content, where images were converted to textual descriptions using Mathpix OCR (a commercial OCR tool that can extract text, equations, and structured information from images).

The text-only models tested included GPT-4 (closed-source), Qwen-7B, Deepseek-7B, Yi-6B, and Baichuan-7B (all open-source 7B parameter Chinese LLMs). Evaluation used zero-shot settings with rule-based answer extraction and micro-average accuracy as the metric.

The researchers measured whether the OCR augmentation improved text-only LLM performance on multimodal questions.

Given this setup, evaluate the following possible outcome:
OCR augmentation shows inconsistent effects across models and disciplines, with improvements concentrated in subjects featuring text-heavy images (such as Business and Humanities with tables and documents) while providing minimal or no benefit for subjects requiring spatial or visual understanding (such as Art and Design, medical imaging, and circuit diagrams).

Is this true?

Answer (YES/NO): NO